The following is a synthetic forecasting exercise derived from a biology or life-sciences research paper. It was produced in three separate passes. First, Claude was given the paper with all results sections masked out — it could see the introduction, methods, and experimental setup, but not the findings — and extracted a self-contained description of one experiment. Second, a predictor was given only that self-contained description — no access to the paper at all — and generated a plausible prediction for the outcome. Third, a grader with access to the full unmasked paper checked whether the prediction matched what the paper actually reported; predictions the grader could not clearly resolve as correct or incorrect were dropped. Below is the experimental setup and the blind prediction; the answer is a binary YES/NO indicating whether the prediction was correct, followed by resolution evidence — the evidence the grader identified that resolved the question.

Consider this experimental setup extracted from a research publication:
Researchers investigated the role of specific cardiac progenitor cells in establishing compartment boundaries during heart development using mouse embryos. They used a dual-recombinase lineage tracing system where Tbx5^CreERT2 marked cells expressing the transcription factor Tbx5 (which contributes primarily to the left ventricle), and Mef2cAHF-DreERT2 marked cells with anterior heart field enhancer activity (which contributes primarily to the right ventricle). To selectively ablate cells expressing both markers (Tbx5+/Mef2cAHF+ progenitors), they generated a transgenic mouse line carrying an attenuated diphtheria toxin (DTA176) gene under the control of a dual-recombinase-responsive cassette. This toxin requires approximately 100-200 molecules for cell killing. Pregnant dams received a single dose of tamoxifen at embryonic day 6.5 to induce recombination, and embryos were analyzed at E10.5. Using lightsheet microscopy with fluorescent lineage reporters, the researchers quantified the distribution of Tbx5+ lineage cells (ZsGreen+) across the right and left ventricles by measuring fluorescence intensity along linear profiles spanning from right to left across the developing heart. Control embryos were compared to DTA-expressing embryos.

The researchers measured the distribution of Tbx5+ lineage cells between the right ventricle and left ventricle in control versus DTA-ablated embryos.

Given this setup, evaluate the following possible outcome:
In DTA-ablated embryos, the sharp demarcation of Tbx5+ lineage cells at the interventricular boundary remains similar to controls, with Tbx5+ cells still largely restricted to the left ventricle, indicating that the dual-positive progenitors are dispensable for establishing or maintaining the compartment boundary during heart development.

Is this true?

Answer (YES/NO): NO